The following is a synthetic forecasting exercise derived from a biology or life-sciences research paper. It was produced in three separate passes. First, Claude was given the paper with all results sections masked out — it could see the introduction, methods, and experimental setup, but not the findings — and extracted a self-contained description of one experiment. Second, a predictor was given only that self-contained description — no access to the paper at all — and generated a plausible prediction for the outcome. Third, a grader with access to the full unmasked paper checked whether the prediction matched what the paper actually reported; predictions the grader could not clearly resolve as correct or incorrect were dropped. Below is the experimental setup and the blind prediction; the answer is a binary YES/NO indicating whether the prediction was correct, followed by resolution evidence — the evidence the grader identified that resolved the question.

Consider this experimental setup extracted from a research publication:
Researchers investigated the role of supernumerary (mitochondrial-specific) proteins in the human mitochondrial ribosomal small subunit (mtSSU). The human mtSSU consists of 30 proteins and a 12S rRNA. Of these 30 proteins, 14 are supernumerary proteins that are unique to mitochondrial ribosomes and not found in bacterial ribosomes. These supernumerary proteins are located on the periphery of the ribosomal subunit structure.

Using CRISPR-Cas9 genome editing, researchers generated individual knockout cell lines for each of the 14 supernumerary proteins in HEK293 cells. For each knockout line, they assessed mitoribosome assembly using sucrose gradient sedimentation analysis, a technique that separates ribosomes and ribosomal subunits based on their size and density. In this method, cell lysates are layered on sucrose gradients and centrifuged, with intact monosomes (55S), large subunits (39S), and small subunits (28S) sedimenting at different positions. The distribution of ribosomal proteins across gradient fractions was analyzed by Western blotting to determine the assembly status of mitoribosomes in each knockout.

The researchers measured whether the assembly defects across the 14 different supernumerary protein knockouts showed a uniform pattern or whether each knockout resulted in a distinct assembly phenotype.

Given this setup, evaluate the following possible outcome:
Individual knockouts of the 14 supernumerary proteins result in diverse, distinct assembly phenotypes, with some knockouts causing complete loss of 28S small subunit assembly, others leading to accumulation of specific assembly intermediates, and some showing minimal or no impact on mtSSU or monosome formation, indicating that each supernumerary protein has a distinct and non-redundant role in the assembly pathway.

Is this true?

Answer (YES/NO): YES